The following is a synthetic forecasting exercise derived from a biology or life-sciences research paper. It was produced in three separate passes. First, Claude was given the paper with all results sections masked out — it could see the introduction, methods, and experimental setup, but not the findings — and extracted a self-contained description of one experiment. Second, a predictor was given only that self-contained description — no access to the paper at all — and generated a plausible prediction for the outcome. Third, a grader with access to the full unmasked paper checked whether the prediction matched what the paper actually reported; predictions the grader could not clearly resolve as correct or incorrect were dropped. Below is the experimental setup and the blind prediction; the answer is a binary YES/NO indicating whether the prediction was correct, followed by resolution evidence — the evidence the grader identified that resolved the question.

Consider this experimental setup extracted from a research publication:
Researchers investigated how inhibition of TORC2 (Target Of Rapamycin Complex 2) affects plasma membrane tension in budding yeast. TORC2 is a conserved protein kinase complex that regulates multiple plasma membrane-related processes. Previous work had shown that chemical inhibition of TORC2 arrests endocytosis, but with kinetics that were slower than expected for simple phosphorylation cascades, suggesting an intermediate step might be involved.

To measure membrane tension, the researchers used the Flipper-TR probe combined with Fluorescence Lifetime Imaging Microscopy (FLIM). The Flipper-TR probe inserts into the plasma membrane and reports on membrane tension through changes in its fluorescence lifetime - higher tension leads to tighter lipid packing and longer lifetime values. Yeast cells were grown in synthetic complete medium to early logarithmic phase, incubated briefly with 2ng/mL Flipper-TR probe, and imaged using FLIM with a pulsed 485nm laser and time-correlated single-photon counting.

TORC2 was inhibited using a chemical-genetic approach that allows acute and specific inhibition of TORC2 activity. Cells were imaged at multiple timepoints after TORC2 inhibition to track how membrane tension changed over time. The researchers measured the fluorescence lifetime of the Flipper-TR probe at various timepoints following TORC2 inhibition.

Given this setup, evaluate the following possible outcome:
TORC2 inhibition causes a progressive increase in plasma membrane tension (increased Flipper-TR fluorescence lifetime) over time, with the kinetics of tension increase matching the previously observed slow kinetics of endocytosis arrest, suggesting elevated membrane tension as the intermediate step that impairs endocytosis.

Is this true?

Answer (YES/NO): YES